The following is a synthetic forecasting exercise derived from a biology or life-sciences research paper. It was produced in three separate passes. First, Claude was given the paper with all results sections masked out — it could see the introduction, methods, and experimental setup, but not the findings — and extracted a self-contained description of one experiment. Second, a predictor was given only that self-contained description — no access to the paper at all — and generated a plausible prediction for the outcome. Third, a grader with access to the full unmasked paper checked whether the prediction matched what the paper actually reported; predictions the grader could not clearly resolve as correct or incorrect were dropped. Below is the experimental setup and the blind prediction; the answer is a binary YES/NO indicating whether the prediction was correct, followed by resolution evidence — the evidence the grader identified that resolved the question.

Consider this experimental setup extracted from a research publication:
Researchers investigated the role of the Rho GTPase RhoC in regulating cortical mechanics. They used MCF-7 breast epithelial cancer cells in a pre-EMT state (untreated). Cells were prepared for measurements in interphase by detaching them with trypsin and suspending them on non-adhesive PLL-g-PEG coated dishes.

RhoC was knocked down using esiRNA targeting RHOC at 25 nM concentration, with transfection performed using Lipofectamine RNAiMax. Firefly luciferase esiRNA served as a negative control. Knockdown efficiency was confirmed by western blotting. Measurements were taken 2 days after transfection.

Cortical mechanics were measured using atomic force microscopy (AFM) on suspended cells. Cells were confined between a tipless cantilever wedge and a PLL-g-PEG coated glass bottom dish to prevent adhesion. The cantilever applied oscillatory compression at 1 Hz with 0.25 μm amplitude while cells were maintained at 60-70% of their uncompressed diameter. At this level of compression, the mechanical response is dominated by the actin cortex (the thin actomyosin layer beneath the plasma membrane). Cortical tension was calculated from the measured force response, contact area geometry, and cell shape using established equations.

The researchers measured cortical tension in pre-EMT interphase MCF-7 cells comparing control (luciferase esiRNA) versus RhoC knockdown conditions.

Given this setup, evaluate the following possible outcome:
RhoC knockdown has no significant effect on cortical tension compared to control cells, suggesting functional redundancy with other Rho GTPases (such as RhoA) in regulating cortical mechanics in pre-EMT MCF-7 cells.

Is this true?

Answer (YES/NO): NO